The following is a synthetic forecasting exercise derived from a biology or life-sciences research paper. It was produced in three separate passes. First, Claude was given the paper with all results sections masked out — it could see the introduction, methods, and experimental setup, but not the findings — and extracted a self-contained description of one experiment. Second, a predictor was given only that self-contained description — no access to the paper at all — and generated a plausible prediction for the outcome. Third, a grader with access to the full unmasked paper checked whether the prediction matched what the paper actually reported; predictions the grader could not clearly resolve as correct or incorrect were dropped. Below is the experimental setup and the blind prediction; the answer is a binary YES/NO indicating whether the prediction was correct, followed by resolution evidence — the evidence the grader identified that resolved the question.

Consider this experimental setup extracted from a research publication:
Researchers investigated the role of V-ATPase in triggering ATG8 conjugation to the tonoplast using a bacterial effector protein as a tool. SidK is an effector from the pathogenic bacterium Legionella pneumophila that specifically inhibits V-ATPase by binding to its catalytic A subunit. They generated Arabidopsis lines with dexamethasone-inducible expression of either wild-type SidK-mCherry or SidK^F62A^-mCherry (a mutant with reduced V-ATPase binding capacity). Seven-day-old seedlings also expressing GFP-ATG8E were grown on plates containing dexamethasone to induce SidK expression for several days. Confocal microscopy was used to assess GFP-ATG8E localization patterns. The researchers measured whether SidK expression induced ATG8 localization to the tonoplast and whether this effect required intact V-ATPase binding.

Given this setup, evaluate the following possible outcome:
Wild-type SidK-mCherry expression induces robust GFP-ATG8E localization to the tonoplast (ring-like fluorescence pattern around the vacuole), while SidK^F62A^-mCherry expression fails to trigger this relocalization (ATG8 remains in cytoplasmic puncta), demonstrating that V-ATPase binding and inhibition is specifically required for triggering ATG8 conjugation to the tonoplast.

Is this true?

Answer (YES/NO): YES